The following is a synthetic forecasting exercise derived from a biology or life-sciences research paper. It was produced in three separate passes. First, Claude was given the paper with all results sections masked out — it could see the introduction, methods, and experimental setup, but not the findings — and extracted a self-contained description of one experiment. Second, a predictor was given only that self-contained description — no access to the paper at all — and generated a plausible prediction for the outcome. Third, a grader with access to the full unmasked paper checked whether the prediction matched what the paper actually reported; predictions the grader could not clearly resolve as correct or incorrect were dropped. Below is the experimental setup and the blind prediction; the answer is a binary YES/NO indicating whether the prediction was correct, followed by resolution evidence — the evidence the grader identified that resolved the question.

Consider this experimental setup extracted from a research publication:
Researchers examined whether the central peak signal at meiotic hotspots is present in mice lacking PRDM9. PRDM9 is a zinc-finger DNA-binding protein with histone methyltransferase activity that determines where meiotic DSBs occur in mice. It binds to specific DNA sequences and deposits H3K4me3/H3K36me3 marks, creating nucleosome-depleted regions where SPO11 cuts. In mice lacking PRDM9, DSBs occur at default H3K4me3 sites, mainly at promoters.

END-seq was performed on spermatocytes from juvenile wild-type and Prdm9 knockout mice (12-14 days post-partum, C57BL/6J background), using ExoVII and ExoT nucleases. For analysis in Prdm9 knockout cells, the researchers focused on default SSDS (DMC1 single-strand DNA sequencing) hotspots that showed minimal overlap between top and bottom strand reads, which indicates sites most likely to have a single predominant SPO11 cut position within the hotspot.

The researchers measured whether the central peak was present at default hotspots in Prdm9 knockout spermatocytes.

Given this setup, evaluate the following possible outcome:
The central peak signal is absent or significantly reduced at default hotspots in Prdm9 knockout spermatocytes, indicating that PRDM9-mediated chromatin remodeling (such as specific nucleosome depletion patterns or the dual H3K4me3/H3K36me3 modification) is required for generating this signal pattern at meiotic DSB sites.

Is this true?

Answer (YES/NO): NO